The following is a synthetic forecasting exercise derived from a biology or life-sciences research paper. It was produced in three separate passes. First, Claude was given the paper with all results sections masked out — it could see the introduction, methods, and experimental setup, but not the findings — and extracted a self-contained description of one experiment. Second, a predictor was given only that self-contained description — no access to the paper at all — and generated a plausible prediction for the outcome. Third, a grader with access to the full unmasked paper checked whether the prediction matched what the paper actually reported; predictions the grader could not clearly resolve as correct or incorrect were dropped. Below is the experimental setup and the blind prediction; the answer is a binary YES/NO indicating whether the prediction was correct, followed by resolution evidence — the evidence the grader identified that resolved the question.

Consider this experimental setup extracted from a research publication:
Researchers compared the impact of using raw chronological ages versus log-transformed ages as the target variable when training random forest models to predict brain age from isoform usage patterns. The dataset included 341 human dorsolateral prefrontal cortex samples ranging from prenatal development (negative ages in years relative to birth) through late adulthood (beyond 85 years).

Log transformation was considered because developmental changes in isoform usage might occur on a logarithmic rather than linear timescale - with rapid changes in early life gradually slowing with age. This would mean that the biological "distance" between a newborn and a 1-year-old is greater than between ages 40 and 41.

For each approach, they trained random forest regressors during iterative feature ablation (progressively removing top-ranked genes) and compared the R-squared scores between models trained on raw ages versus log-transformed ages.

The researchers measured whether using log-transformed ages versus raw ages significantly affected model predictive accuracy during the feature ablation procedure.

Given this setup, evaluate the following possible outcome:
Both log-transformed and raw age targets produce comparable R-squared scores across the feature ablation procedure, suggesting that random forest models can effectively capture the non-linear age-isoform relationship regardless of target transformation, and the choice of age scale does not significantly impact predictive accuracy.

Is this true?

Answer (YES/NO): YES